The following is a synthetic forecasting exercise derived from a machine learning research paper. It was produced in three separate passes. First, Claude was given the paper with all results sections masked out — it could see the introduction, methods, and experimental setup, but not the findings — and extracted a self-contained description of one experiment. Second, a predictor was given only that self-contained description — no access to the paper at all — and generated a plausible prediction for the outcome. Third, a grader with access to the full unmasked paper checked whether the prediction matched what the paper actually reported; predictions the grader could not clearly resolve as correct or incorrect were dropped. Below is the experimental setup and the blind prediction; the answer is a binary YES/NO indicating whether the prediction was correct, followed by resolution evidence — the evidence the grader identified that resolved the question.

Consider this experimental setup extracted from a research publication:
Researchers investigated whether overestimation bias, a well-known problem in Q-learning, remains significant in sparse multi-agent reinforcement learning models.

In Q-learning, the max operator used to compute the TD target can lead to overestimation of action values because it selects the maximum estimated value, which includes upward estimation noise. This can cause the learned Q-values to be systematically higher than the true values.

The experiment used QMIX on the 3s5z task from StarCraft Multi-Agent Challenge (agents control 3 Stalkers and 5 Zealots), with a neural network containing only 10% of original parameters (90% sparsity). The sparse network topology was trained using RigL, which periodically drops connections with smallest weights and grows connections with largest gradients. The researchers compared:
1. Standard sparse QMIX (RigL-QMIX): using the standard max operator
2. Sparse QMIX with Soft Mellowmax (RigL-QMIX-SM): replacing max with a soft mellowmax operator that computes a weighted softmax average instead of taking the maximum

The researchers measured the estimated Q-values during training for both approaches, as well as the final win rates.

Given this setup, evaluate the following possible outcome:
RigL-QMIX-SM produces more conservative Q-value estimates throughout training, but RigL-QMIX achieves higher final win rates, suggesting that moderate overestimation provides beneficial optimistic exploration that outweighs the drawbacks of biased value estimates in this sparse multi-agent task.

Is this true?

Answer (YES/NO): NO